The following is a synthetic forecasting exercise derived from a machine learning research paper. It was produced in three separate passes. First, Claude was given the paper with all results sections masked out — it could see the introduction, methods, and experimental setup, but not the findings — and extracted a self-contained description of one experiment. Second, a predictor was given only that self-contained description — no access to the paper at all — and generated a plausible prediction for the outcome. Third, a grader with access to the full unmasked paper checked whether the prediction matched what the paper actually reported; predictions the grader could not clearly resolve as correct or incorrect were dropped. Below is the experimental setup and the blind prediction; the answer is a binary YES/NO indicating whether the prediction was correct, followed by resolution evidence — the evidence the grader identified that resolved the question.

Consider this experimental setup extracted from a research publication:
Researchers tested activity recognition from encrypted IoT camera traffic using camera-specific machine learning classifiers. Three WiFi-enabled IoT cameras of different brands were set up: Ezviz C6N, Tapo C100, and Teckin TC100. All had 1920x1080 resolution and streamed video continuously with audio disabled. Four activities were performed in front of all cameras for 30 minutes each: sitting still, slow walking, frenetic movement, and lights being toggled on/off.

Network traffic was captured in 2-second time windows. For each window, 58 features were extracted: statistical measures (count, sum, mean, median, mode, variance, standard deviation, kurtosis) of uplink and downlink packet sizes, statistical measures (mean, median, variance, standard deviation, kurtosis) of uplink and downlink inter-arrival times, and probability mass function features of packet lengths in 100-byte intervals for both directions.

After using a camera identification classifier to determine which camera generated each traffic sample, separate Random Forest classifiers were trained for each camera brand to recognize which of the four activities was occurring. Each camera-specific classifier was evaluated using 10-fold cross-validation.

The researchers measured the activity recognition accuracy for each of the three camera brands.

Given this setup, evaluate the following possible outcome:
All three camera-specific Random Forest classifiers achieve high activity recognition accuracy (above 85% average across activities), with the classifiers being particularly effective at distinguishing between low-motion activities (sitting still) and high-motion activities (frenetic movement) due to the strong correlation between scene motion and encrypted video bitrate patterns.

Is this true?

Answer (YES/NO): NO